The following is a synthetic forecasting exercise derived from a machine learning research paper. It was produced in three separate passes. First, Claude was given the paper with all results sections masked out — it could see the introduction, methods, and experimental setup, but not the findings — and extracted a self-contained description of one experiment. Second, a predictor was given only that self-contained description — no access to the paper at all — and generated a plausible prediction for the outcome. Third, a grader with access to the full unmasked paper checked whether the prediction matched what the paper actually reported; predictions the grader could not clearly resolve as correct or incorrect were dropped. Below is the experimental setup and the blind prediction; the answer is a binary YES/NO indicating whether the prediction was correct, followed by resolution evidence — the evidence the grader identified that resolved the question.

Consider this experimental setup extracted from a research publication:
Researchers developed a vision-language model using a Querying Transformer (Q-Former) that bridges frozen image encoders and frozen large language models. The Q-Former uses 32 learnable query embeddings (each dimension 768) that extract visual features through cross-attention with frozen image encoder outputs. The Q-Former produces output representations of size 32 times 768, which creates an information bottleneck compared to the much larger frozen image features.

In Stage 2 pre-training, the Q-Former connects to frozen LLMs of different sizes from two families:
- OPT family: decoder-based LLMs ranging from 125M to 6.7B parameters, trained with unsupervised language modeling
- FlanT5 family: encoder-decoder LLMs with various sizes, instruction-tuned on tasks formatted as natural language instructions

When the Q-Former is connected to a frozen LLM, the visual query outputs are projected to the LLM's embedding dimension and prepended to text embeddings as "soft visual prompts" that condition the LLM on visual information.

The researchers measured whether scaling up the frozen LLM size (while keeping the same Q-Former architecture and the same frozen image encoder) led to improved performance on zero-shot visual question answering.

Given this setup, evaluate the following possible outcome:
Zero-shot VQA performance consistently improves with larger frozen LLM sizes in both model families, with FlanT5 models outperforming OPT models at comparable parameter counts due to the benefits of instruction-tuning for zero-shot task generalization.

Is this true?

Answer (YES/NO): YES